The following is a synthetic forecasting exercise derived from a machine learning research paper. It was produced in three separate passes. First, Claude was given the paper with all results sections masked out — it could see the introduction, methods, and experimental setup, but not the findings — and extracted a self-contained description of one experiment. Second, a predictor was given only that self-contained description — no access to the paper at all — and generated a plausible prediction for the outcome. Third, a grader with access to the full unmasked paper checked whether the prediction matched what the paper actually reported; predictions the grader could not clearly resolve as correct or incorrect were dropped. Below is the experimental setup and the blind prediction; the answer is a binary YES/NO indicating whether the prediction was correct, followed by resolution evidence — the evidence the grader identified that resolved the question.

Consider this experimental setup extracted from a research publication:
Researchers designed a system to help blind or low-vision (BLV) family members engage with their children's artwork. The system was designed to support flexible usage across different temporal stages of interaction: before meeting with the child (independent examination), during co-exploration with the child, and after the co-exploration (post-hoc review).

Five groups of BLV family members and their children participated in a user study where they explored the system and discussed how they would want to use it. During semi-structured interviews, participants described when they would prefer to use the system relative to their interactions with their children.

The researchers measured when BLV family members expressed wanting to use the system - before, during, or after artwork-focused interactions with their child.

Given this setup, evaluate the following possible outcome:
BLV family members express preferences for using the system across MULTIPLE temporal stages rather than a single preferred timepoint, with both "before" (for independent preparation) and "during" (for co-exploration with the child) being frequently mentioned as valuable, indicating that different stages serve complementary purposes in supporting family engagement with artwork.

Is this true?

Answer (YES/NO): YES